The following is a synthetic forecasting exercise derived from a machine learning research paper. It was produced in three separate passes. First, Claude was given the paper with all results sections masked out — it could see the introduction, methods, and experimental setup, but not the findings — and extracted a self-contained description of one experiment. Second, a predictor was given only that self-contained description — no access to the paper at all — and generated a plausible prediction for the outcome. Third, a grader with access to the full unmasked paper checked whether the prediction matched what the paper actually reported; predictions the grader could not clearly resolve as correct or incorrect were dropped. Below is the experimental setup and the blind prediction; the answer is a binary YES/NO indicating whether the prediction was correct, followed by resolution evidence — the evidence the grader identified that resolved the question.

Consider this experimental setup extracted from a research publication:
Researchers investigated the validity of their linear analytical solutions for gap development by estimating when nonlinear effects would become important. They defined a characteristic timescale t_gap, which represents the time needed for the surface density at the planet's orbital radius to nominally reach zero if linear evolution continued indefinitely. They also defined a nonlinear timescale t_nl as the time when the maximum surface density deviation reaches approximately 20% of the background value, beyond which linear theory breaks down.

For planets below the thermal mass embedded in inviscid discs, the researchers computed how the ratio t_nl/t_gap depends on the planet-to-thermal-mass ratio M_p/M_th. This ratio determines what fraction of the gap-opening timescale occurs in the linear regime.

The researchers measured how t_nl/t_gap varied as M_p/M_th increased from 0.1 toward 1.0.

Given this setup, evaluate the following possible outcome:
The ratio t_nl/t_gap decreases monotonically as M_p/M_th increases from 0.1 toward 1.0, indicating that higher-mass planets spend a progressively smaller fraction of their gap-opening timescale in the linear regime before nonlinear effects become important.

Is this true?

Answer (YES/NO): NO